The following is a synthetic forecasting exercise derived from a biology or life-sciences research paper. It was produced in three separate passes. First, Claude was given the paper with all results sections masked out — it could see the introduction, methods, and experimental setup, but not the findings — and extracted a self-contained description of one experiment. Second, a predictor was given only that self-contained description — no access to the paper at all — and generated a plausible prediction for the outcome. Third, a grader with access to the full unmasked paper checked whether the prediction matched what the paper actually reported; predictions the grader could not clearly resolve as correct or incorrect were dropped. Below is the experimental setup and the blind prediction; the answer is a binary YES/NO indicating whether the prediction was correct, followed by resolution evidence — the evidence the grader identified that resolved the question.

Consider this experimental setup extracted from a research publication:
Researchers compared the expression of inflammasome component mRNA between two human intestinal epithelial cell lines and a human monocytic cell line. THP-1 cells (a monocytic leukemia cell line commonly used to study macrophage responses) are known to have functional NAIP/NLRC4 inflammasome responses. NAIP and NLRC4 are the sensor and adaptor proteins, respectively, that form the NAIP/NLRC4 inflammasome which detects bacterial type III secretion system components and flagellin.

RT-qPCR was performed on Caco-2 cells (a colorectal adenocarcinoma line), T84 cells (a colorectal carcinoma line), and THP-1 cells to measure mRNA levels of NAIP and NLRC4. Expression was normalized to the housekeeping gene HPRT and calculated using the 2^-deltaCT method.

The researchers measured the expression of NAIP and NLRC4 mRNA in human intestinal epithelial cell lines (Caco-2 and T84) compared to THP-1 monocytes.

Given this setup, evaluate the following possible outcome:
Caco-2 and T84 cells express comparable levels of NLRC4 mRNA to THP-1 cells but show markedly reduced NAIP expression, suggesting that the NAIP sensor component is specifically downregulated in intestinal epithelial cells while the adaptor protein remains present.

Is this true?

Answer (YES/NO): NO